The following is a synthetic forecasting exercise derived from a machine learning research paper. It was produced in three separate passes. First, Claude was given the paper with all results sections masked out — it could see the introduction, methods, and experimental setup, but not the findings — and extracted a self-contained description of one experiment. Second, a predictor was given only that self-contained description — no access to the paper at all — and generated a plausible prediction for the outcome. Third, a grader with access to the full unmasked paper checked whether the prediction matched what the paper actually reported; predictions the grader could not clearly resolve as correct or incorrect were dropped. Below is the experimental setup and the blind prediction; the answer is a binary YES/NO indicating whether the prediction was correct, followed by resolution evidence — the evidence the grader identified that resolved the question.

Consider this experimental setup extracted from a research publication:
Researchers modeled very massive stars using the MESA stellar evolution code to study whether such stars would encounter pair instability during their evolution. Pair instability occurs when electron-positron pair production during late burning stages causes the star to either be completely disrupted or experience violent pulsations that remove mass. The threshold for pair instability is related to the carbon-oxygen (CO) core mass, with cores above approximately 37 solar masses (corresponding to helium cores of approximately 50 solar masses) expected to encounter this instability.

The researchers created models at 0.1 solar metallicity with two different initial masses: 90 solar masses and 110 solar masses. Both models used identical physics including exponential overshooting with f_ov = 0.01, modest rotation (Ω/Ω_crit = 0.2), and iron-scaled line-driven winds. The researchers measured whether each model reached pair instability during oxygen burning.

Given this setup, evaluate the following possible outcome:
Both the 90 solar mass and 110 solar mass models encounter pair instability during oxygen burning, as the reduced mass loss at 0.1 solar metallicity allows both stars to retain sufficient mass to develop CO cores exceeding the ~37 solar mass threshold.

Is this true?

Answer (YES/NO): NO